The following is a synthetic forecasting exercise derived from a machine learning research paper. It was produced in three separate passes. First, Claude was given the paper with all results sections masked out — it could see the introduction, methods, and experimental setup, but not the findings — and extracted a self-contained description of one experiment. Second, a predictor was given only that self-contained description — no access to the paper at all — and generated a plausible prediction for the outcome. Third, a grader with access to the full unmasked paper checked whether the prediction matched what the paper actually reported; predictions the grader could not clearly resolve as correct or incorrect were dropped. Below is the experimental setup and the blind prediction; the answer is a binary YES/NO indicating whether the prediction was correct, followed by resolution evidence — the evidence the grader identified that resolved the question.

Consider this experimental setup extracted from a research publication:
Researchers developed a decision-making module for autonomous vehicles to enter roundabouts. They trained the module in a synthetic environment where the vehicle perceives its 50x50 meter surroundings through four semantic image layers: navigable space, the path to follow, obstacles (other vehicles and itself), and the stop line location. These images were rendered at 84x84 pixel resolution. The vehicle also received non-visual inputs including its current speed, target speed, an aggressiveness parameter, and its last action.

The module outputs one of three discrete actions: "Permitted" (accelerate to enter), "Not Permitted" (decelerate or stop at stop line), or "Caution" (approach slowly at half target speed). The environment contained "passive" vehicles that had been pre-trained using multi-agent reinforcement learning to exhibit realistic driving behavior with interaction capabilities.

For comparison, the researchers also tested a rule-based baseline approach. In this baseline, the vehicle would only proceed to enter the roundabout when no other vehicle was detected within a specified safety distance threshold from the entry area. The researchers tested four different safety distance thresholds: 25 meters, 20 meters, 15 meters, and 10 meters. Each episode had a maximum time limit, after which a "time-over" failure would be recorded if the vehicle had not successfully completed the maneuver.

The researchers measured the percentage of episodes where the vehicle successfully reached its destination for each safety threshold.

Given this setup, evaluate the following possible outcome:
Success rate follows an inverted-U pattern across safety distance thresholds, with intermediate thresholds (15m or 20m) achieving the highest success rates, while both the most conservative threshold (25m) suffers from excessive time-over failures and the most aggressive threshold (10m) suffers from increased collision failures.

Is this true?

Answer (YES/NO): YES